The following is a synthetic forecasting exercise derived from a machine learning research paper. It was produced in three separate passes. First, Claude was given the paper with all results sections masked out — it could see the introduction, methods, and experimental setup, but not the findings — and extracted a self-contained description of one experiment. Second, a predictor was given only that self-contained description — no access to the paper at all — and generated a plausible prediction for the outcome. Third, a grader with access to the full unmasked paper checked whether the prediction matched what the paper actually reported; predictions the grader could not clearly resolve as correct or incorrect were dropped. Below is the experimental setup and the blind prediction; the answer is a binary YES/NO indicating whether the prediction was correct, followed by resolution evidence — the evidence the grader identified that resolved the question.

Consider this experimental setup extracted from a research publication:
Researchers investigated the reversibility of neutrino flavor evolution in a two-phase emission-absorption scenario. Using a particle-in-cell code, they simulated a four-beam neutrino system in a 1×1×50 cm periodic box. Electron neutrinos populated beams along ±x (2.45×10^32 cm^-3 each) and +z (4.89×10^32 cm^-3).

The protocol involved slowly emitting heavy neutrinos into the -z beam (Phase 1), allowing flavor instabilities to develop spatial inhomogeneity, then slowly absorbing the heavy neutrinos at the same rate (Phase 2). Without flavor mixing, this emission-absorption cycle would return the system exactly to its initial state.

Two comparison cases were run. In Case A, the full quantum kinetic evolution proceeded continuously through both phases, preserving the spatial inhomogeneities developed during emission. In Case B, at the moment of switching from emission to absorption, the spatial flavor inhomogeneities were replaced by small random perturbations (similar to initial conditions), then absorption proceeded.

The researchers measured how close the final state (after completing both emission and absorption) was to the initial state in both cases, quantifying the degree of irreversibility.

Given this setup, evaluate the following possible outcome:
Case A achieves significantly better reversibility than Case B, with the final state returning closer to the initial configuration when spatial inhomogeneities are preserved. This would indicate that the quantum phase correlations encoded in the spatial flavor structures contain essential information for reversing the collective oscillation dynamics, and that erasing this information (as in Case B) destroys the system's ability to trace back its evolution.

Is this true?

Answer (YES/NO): YES